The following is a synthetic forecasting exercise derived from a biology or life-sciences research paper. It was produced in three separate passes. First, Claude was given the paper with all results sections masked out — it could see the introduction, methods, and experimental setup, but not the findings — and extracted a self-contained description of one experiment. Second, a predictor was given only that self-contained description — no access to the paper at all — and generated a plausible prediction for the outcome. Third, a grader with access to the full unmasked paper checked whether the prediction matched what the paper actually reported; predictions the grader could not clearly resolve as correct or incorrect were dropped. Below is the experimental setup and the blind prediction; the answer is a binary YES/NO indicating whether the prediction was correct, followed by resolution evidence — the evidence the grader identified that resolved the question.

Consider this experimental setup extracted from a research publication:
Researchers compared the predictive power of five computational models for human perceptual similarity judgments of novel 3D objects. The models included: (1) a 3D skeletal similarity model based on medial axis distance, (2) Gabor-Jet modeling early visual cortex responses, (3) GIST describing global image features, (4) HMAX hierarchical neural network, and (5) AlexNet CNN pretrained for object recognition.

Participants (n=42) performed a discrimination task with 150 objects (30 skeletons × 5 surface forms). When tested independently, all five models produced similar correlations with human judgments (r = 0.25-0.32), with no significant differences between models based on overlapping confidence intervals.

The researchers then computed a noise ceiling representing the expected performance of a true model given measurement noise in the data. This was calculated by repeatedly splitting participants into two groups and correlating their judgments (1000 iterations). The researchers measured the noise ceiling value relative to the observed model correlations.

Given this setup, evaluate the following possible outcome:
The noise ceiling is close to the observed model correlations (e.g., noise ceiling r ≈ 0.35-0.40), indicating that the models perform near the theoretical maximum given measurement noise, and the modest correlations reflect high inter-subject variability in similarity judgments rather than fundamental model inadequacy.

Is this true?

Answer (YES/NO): NO